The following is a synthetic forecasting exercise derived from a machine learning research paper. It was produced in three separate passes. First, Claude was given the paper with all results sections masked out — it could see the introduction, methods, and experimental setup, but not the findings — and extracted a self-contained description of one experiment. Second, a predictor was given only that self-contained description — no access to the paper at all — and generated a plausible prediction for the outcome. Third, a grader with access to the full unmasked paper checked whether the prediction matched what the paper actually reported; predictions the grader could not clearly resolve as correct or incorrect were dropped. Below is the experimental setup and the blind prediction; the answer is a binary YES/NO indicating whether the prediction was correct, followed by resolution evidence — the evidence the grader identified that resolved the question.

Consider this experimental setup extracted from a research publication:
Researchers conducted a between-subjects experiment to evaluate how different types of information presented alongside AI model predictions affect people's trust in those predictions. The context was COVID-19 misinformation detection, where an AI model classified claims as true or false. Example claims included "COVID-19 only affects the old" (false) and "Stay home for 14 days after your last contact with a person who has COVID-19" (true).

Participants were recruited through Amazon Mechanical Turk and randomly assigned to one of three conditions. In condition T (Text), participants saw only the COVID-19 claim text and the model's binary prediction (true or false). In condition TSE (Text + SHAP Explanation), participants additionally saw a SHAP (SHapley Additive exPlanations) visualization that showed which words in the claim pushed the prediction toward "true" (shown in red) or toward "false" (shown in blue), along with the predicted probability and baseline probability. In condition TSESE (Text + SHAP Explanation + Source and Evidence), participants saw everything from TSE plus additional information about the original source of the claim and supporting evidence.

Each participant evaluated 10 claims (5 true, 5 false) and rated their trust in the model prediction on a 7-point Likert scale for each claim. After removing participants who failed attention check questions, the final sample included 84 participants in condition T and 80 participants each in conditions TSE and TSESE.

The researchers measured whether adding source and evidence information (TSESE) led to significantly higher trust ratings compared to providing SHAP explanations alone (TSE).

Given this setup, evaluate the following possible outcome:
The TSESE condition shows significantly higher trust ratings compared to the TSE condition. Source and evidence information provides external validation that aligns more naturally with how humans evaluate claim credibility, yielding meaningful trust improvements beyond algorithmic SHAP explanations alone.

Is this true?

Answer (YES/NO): NO